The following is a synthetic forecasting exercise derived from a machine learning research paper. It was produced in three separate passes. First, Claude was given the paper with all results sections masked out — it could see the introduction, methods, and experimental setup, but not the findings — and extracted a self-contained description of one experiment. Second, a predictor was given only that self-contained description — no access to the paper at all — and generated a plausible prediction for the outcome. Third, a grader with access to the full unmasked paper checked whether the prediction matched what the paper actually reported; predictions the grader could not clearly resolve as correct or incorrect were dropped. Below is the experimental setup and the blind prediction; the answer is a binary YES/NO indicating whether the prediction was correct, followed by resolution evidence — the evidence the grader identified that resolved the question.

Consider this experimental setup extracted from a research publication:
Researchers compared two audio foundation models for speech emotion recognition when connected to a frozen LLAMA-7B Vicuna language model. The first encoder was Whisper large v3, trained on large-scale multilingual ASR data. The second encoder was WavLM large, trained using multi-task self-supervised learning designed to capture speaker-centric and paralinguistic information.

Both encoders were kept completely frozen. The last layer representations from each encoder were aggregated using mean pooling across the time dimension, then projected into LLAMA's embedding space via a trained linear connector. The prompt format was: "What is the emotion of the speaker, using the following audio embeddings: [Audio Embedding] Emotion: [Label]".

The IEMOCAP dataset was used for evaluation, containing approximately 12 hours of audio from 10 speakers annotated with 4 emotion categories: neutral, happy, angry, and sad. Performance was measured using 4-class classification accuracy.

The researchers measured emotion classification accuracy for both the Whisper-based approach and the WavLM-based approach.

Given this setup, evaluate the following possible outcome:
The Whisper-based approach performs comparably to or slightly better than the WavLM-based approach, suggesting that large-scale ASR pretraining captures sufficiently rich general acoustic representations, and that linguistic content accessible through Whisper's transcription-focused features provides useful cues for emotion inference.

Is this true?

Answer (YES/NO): NO